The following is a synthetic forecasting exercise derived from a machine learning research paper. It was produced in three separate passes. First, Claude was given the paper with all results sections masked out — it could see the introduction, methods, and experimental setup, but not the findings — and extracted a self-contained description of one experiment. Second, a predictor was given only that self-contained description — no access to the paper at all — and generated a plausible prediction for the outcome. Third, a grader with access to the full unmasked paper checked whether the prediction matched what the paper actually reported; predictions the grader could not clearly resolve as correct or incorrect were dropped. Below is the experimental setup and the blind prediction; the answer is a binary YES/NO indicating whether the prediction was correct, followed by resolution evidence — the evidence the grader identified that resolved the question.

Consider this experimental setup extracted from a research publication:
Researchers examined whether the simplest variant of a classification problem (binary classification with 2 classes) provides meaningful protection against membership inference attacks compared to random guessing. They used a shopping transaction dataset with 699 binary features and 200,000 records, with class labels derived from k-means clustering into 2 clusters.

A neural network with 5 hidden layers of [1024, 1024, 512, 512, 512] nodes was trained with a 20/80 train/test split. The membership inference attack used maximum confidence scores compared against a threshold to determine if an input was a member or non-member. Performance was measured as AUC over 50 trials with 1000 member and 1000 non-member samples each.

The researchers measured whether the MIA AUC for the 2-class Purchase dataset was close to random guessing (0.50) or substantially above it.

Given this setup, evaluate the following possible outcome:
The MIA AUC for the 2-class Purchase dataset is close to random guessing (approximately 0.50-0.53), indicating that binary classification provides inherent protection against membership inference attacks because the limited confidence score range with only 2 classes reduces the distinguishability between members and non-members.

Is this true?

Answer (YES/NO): NO